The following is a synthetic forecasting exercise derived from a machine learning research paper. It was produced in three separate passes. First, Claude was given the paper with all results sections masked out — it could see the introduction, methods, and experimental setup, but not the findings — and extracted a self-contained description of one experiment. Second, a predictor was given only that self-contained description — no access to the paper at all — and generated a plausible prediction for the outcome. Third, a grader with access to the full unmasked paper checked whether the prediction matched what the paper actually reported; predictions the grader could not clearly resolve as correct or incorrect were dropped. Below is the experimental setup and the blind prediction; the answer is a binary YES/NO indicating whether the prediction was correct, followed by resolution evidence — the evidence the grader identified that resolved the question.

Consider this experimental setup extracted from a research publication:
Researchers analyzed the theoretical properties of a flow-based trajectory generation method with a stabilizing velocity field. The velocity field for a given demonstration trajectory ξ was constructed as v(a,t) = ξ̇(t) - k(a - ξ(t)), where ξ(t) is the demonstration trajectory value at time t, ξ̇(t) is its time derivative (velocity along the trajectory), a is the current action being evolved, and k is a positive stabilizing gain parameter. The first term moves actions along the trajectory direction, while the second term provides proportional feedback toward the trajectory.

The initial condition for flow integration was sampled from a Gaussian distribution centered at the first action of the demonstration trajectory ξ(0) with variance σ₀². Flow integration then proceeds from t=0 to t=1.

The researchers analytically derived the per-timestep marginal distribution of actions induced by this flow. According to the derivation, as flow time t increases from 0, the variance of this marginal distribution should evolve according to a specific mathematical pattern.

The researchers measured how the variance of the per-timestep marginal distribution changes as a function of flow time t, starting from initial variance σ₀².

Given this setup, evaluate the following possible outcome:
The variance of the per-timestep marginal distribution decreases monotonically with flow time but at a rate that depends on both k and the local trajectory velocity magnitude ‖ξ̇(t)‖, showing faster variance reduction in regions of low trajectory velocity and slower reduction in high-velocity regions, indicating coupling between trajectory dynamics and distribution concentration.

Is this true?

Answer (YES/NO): NO